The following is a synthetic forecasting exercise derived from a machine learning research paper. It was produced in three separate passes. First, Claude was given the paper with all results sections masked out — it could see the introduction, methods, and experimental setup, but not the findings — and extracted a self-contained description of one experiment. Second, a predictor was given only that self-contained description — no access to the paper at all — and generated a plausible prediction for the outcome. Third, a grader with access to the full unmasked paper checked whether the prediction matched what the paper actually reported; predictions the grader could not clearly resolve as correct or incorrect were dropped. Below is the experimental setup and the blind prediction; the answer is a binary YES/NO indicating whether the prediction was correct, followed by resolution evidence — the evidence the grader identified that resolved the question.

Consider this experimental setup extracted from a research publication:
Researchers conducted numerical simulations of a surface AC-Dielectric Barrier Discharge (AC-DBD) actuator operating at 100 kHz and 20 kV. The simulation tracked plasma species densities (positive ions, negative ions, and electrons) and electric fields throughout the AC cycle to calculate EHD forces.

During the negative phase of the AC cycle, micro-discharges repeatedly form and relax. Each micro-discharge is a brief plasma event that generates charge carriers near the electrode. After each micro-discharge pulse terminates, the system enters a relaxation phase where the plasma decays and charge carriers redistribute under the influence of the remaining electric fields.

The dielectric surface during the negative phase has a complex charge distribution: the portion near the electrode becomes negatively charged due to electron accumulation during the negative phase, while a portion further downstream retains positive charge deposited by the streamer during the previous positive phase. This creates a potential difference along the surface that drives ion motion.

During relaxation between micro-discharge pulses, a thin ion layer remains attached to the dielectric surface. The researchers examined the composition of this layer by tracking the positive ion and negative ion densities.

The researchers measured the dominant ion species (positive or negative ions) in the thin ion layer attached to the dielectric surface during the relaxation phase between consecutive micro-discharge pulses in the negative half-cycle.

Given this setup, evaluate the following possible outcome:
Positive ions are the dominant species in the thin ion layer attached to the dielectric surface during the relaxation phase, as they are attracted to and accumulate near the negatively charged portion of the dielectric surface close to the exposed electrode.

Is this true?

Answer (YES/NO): NO